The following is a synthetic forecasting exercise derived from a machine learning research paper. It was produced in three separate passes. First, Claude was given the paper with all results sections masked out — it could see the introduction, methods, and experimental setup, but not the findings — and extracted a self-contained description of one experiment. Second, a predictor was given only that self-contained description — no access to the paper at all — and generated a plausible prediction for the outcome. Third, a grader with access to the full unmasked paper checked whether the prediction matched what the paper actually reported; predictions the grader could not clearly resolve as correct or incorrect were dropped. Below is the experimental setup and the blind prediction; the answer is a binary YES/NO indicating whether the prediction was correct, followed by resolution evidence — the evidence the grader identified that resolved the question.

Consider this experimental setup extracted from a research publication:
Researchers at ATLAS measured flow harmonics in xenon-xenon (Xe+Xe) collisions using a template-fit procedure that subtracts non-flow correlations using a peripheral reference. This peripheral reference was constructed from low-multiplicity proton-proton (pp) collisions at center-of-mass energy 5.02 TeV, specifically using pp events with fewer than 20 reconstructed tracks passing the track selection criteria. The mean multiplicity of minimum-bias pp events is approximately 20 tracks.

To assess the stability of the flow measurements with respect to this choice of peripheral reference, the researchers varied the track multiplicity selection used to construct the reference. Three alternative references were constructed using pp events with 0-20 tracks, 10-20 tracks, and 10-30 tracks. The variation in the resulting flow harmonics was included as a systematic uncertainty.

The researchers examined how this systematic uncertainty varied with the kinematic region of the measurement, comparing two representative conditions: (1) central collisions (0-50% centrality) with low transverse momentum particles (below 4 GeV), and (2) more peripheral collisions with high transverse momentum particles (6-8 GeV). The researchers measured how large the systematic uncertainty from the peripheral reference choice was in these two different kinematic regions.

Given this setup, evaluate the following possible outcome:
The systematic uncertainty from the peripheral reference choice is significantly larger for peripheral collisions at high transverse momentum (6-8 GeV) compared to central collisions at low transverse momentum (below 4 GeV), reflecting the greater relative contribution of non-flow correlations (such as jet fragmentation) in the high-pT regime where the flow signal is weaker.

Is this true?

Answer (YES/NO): YES